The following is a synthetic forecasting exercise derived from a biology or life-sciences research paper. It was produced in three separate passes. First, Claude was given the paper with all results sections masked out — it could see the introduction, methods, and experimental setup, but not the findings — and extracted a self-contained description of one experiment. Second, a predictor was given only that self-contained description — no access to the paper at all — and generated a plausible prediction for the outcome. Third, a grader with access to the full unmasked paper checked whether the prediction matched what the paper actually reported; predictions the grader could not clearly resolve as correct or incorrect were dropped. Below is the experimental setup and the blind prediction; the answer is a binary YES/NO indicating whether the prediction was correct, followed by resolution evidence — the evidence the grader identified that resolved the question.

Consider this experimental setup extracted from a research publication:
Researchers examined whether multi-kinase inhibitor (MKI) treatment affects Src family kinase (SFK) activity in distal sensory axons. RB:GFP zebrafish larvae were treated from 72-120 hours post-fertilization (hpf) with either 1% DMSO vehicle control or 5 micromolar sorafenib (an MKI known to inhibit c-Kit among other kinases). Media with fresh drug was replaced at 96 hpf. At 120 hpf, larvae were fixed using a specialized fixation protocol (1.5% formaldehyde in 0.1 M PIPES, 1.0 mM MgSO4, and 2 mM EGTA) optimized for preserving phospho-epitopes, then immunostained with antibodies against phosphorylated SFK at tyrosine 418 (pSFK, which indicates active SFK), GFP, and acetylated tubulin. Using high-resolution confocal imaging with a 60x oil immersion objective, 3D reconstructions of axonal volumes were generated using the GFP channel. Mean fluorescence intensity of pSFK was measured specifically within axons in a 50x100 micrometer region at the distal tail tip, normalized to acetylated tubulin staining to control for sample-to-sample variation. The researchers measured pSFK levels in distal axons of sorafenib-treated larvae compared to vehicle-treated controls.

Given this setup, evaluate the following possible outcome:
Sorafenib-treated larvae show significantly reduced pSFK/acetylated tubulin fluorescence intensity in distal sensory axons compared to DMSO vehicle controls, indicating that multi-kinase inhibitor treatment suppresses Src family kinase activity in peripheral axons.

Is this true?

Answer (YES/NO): YES